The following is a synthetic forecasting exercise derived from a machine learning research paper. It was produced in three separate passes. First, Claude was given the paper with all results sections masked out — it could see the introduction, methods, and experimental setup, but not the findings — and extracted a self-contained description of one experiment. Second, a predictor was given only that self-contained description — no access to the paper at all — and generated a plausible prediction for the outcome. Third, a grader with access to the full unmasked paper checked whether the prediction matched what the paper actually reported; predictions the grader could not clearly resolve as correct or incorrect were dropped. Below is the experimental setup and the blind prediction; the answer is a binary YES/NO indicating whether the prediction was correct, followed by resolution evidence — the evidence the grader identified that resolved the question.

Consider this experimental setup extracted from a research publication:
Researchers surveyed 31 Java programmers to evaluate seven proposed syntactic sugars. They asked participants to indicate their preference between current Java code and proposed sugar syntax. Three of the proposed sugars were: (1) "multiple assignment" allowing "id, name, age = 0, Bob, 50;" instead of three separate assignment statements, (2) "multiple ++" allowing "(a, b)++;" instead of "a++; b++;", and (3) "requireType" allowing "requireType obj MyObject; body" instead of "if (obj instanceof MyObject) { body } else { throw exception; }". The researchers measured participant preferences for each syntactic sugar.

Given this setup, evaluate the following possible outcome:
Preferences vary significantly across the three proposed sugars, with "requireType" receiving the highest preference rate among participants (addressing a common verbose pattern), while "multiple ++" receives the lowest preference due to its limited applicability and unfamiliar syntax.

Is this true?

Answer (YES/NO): NO